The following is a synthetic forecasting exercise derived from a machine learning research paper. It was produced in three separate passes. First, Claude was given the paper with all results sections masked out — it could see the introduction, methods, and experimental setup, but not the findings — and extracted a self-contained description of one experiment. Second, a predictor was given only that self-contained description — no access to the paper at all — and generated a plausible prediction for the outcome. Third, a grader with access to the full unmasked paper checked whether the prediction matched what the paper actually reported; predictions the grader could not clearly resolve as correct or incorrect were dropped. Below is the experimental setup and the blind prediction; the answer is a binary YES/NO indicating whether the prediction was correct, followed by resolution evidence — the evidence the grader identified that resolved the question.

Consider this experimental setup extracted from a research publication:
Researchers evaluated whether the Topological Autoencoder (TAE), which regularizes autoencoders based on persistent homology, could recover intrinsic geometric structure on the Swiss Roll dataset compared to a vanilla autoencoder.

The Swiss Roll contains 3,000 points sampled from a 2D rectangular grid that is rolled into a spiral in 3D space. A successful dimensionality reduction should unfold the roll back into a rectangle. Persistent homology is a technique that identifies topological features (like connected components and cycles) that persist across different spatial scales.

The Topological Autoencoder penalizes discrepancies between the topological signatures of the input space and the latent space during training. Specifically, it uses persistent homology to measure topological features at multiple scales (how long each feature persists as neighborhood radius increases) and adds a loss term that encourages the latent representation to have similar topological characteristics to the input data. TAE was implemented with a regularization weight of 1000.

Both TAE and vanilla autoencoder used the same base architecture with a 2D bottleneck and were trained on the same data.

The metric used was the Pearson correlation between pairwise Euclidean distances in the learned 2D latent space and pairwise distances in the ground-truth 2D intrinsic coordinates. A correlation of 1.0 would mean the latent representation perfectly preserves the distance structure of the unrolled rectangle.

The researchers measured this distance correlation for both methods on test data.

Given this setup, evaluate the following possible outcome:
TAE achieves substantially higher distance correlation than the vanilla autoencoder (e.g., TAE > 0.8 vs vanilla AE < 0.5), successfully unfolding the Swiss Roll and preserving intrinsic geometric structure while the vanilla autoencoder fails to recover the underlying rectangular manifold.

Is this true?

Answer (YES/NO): NO